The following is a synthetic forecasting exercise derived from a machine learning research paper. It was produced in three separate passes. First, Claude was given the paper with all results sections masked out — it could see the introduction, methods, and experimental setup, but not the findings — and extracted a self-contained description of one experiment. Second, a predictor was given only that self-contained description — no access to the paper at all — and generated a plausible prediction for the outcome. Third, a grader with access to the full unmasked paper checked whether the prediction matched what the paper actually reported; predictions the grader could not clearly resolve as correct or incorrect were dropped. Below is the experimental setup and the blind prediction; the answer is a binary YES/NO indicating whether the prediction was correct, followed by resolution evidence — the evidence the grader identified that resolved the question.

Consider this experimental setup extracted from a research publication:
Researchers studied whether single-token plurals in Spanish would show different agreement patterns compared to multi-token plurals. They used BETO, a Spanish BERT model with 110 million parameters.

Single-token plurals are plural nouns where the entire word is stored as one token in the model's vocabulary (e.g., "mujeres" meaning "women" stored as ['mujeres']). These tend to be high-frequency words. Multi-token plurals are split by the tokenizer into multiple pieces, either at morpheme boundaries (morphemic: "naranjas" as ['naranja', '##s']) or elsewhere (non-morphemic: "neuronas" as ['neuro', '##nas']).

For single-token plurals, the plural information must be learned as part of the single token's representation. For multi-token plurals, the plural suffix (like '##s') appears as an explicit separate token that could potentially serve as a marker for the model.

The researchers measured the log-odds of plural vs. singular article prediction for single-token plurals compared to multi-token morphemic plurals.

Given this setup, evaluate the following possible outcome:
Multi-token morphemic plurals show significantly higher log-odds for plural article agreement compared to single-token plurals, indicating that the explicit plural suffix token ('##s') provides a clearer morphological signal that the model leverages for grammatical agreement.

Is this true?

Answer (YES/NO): NO